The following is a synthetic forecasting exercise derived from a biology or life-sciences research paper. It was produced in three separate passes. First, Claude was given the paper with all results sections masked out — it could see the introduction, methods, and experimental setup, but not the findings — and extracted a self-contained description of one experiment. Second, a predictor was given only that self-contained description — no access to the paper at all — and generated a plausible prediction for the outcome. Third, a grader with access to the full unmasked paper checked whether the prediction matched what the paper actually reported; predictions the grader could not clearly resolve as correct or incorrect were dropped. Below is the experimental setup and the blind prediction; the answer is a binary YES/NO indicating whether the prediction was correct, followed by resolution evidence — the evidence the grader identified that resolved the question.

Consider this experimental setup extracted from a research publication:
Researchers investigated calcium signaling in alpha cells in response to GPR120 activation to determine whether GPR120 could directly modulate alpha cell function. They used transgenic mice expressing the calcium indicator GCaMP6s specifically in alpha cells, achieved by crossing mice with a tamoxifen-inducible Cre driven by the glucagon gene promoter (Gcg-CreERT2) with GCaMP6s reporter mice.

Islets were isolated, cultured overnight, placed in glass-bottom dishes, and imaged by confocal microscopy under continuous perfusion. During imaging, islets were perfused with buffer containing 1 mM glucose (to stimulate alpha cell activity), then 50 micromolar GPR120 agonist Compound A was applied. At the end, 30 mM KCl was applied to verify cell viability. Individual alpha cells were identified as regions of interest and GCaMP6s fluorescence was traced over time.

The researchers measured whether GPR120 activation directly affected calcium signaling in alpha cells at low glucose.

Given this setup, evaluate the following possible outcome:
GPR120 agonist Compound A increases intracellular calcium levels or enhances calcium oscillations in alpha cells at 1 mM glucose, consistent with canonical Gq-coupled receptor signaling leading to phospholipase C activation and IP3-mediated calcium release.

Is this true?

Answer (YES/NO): YES